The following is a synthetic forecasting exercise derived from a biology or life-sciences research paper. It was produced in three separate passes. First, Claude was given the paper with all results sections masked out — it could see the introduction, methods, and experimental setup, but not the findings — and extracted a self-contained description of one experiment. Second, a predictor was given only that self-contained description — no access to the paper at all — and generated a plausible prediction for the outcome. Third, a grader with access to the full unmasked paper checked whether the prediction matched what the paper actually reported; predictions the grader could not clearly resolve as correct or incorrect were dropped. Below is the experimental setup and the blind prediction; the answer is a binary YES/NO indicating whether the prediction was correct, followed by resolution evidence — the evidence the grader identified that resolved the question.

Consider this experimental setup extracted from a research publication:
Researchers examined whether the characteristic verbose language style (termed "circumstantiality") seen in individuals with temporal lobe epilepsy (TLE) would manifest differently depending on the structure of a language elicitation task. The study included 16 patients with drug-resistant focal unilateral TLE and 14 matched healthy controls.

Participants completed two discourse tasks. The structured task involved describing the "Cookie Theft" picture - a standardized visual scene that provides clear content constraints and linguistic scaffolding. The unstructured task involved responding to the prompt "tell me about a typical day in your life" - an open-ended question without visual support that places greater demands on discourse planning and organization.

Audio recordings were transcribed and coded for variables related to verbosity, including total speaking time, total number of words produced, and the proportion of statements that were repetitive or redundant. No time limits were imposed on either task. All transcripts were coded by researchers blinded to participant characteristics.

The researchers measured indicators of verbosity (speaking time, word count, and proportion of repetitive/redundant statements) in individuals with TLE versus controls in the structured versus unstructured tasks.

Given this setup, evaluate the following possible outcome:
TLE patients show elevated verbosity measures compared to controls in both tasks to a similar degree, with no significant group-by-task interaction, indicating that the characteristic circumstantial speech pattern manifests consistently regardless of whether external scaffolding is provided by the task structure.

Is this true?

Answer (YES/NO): NO